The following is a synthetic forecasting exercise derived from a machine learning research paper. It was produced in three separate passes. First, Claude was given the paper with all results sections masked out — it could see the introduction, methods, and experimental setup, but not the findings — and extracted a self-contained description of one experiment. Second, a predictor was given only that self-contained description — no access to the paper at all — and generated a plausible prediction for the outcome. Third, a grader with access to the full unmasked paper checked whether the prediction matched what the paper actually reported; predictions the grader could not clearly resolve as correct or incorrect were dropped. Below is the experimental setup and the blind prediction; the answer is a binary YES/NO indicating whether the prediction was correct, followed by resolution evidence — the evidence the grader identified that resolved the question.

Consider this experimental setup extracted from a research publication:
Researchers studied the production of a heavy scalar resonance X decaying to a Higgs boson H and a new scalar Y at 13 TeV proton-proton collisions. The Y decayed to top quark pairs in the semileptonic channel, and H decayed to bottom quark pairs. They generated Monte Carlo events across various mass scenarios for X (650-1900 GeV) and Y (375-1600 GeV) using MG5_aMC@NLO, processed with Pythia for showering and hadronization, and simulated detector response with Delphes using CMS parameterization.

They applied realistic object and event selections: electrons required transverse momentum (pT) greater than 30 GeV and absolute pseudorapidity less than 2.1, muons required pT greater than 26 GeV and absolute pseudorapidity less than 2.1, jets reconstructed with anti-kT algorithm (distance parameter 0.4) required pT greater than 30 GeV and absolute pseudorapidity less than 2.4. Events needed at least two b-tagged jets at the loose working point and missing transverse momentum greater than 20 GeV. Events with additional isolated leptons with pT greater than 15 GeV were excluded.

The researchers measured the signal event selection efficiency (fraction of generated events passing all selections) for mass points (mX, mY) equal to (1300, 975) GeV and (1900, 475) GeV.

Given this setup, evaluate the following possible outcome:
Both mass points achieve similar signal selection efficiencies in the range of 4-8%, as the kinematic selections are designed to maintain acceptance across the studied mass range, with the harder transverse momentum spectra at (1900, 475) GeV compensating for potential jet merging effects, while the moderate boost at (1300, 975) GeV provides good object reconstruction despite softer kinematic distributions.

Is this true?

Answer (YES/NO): NO